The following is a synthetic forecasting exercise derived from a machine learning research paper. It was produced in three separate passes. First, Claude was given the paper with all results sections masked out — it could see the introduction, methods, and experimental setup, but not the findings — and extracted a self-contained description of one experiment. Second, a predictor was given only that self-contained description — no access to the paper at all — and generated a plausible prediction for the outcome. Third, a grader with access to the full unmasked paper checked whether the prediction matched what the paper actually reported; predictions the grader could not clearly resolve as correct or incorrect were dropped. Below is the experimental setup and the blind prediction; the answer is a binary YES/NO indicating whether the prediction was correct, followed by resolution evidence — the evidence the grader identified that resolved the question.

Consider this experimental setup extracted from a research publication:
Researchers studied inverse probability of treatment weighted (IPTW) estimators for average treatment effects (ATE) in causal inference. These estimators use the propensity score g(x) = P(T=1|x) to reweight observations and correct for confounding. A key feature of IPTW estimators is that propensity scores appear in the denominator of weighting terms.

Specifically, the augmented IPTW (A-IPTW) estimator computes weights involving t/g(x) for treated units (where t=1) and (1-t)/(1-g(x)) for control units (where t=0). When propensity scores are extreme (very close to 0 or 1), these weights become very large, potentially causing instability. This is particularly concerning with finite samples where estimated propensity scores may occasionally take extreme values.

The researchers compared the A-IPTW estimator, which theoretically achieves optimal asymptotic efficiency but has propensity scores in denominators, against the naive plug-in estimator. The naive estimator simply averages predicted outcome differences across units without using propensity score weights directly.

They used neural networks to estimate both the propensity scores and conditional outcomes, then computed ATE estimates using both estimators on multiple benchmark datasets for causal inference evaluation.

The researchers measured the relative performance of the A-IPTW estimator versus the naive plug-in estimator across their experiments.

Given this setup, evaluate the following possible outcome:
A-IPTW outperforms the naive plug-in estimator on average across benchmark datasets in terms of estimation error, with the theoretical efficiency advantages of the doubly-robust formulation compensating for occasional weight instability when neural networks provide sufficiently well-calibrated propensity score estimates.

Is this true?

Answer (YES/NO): NO